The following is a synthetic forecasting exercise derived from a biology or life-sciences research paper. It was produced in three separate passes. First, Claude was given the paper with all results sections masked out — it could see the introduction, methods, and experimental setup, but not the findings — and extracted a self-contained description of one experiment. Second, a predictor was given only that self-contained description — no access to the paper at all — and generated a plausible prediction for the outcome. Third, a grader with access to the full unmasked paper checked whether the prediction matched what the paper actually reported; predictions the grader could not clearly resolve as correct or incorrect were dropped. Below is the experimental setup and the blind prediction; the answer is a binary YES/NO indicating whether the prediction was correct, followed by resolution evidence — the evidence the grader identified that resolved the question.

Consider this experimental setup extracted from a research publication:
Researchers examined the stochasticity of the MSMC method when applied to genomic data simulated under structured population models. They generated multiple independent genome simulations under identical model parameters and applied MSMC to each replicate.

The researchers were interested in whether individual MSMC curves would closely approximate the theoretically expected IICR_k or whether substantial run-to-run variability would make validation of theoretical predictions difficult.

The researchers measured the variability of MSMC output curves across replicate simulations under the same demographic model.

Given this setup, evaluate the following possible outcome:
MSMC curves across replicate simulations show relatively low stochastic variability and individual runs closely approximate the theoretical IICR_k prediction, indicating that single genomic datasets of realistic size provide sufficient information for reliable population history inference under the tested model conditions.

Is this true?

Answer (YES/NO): NO